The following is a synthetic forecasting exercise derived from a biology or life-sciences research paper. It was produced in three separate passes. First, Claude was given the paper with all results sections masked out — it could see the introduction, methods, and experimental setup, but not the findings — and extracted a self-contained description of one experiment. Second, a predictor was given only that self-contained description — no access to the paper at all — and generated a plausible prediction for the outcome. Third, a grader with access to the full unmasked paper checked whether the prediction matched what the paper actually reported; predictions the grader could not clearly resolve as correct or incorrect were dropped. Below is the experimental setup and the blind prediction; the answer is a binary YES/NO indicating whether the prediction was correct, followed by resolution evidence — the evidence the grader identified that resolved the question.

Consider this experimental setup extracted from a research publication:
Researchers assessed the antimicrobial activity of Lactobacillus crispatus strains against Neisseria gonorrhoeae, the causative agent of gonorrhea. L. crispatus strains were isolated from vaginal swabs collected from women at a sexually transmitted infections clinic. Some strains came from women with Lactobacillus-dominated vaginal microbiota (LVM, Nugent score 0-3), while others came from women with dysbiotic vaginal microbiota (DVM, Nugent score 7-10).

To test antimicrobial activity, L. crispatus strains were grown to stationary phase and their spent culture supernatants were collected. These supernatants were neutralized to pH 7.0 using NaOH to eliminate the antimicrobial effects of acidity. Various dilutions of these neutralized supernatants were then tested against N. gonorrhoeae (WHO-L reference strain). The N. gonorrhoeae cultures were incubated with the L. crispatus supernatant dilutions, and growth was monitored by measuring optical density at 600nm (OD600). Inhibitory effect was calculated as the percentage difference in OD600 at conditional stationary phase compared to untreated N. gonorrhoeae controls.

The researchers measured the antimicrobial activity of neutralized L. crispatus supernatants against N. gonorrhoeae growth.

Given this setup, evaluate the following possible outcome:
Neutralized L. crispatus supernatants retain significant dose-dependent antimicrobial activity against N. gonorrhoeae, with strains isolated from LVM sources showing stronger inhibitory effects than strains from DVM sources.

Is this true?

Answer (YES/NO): NO